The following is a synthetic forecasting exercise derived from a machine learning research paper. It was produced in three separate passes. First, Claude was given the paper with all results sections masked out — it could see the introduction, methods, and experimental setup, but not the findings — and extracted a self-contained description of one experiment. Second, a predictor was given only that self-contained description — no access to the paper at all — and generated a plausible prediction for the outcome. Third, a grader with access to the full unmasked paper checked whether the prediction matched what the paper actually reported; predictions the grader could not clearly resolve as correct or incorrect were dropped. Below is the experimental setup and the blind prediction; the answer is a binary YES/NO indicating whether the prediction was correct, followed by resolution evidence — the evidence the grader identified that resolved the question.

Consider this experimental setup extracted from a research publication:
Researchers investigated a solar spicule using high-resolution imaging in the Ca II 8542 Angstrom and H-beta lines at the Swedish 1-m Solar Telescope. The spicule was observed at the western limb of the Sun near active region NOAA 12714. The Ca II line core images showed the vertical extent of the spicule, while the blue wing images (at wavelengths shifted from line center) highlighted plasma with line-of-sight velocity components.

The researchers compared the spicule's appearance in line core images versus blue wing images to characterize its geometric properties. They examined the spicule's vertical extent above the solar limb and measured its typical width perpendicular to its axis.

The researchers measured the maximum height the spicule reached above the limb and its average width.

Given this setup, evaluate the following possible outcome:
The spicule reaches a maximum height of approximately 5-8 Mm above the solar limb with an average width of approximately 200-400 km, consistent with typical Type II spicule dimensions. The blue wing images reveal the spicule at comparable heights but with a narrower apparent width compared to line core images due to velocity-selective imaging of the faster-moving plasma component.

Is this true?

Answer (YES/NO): NO